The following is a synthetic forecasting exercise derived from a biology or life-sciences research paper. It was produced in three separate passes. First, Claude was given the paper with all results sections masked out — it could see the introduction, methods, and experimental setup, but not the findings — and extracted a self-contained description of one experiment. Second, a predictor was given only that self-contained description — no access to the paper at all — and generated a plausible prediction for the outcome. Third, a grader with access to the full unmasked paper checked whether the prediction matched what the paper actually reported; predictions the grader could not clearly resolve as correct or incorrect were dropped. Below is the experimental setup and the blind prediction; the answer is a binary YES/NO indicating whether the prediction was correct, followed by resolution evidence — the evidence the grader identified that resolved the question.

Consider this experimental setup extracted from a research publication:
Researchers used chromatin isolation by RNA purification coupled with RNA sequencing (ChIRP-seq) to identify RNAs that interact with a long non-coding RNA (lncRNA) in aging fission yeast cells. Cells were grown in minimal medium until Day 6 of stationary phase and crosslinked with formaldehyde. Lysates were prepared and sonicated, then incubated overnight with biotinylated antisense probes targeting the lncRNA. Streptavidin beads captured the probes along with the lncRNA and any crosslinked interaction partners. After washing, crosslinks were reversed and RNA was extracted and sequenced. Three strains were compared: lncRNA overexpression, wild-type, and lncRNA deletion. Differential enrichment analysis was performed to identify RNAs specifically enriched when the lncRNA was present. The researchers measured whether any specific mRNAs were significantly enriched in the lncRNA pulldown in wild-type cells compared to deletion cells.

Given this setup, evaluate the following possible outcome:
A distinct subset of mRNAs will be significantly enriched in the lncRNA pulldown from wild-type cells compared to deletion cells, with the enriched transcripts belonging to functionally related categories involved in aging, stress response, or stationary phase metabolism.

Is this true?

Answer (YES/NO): NO